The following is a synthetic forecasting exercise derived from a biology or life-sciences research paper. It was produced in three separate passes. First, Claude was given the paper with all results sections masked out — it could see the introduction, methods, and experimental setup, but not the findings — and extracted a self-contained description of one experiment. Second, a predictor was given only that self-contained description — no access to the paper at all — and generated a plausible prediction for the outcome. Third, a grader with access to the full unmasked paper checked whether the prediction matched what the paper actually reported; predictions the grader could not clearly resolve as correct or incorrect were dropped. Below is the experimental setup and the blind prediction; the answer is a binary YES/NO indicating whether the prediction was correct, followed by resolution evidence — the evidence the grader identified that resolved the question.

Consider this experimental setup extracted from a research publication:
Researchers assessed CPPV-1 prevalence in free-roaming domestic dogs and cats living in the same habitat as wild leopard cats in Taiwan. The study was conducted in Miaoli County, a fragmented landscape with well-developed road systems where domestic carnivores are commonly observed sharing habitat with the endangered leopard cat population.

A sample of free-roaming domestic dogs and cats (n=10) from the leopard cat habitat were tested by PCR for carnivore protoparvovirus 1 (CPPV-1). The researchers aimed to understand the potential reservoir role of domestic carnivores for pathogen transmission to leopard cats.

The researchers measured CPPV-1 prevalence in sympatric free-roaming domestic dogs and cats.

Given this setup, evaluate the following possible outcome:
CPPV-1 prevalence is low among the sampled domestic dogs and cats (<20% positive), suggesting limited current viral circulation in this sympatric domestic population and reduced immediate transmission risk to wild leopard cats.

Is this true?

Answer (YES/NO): NO